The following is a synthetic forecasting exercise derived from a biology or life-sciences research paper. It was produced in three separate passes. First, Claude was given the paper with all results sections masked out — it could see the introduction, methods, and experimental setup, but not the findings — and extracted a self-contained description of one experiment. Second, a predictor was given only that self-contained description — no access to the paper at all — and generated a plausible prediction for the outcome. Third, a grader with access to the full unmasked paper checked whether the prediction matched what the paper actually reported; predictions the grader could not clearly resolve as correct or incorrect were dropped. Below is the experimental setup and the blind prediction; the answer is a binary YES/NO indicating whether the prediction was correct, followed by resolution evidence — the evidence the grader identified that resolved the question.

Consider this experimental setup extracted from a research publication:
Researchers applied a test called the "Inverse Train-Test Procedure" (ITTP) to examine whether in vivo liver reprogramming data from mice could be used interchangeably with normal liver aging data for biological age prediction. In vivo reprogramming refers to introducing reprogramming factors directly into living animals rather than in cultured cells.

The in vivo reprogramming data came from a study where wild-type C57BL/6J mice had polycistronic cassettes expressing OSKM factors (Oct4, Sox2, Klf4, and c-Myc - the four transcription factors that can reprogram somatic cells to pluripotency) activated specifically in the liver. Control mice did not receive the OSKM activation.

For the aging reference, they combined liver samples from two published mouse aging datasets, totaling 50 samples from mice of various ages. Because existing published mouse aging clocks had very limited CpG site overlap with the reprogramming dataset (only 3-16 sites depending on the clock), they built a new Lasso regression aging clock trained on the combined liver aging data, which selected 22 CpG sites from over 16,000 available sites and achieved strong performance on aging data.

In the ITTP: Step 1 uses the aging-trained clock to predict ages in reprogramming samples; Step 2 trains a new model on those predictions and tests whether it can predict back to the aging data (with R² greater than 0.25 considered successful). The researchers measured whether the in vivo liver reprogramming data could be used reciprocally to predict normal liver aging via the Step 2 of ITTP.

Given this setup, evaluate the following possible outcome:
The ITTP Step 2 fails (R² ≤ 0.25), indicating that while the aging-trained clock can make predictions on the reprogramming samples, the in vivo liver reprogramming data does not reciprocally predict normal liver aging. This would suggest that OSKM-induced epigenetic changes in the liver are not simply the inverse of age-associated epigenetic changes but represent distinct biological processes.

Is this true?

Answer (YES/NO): NO